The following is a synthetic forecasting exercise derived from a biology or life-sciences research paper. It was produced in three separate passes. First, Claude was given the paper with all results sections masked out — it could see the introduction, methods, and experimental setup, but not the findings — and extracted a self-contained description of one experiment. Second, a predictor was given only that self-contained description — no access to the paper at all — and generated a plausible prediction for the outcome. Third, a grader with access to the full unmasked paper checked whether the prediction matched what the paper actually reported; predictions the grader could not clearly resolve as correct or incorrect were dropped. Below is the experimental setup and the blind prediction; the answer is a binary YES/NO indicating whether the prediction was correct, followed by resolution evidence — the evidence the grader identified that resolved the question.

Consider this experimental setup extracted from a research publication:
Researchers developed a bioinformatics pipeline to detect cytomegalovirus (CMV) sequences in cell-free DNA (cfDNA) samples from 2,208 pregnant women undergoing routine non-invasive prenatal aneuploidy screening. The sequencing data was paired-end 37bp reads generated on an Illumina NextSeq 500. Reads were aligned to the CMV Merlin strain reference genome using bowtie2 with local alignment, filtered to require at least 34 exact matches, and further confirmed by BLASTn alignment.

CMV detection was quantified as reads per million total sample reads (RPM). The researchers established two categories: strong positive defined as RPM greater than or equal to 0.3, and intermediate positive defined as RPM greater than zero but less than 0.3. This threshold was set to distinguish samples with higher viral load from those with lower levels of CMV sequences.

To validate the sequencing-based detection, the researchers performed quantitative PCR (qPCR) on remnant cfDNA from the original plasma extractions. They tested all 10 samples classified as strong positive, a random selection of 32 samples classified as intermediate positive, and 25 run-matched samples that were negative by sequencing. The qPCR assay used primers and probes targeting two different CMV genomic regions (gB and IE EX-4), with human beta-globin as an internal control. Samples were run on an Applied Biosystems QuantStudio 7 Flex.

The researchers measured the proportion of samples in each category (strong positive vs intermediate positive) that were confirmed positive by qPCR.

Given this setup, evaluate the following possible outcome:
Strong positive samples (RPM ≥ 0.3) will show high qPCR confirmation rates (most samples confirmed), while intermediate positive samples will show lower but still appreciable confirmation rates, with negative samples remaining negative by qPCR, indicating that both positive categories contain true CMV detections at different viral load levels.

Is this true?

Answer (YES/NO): NO